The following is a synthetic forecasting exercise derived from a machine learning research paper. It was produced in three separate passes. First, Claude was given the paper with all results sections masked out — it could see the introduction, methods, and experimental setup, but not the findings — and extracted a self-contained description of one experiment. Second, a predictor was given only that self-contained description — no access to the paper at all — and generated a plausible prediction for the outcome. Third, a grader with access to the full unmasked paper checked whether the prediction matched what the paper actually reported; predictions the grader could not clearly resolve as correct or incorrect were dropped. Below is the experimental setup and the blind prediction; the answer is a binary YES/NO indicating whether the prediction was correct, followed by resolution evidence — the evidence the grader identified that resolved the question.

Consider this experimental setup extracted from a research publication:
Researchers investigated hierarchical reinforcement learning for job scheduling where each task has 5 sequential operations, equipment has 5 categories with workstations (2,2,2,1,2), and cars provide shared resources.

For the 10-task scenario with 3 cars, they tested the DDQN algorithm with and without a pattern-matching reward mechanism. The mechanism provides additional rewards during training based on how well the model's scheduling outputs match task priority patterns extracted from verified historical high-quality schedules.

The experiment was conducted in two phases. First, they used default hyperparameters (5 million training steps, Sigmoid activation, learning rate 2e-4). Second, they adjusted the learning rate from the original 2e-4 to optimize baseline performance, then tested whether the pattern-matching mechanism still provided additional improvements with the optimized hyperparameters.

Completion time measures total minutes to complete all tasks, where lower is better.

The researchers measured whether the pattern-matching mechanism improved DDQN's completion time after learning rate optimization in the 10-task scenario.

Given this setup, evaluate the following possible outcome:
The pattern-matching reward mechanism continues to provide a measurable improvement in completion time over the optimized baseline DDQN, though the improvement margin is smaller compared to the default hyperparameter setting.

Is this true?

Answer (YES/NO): NO